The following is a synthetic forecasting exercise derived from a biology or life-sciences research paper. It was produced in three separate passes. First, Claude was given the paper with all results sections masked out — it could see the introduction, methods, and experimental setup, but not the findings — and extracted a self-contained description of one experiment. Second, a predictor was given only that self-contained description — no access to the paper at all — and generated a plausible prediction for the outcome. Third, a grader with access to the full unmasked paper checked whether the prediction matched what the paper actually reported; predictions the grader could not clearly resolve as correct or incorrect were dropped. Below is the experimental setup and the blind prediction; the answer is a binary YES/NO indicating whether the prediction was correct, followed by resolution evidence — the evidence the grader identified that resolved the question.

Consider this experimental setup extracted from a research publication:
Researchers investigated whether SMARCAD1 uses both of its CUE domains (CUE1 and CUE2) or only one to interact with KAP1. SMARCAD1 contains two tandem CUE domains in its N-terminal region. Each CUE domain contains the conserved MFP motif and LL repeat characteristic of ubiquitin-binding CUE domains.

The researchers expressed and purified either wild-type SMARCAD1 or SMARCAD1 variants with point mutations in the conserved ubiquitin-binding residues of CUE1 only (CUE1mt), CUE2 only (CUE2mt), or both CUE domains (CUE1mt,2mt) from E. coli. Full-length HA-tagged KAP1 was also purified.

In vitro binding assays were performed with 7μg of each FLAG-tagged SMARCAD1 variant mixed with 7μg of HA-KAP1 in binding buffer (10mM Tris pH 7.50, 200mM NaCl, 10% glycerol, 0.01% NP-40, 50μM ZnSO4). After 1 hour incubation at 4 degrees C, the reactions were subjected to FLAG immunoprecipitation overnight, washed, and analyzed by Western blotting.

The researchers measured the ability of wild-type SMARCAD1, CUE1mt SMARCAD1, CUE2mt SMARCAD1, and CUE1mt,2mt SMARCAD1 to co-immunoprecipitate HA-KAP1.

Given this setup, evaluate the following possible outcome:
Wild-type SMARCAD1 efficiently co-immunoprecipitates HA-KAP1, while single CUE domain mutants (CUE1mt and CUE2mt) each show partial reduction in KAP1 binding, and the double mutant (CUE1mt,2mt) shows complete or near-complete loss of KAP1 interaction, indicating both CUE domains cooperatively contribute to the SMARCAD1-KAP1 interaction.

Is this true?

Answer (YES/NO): NO